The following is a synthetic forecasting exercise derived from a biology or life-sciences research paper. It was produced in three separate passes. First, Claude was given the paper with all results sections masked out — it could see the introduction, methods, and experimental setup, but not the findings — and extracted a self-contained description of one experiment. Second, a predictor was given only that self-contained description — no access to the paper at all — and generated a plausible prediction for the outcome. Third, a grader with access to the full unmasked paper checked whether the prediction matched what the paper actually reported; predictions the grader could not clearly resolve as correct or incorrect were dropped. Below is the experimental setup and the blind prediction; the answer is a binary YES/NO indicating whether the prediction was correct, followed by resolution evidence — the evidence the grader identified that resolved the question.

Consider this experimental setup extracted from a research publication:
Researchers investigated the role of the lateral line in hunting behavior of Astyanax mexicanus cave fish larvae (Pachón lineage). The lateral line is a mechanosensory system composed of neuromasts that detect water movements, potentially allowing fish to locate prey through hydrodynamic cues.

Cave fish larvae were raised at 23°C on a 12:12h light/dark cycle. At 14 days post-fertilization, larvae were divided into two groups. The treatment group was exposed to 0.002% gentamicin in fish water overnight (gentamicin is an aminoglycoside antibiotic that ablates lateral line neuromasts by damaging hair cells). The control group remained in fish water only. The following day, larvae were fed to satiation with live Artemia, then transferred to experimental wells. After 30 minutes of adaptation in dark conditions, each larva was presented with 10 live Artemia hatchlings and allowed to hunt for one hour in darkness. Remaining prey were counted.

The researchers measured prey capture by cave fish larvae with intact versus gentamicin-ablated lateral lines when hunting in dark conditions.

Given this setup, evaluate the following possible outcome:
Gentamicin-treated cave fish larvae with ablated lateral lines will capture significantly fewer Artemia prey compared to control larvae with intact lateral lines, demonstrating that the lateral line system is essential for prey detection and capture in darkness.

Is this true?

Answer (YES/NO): YES